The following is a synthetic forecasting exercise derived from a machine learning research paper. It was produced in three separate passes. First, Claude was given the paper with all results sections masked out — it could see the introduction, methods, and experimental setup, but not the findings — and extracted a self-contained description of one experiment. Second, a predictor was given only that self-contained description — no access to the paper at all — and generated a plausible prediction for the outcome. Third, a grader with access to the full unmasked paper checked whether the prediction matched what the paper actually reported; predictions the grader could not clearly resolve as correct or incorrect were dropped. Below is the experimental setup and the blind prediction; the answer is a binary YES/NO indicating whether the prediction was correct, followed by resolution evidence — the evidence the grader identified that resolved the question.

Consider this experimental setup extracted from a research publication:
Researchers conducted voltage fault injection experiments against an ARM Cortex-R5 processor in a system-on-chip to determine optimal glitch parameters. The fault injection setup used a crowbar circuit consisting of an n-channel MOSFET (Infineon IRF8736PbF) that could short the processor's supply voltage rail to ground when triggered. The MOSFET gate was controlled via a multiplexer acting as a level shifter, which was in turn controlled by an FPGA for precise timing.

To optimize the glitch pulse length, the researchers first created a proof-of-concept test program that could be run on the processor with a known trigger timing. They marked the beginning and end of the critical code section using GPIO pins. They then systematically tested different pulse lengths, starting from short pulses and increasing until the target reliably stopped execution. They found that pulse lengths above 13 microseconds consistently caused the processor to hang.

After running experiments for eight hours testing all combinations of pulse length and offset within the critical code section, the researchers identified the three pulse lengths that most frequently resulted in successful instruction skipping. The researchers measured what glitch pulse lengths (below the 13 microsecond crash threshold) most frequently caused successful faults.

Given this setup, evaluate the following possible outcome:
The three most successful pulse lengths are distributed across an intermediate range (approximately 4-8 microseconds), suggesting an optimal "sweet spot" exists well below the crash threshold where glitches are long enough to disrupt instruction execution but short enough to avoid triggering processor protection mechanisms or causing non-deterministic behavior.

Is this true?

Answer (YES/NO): NO